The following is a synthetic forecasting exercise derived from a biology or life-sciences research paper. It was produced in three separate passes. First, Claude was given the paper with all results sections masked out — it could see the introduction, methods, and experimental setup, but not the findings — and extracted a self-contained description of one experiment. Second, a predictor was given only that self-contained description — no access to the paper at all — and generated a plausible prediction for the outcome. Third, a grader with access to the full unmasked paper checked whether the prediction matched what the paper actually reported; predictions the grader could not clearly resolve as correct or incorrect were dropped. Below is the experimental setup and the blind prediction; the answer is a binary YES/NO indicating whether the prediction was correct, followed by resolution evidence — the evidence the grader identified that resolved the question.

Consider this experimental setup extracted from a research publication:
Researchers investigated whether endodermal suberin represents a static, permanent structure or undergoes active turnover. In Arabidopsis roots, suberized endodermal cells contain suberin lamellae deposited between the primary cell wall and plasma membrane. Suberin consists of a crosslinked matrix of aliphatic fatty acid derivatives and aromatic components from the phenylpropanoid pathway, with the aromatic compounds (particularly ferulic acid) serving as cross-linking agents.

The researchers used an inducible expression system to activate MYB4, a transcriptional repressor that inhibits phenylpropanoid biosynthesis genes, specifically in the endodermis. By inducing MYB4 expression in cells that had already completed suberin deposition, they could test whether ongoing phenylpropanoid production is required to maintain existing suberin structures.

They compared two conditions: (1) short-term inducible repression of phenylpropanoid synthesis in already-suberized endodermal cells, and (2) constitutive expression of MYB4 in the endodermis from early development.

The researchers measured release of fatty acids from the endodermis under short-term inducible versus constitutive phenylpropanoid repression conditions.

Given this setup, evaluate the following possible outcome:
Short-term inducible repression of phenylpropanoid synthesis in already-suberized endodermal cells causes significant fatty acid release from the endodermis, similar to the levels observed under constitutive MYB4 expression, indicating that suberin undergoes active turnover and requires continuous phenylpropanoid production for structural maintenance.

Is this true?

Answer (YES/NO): NO